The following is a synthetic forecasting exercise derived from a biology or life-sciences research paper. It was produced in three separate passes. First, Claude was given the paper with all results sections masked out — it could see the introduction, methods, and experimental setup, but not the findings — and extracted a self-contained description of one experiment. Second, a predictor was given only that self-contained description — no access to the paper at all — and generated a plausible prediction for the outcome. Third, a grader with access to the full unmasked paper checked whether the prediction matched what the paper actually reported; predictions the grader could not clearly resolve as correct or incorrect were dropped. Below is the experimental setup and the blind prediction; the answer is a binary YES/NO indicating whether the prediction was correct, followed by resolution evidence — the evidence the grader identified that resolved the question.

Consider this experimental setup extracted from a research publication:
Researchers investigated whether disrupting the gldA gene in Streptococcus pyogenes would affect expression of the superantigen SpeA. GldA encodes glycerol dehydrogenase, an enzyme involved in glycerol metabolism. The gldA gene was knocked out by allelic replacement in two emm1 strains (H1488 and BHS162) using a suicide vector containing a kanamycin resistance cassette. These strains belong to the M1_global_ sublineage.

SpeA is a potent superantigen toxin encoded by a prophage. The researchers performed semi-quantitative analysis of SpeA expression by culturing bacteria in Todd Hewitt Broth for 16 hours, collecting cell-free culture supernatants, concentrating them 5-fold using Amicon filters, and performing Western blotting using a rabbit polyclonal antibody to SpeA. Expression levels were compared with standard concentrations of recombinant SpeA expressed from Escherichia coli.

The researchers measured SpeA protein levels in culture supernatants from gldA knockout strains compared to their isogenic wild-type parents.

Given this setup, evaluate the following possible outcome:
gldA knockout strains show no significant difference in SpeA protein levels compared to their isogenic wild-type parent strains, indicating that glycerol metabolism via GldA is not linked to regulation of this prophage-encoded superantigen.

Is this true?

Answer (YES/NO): YES